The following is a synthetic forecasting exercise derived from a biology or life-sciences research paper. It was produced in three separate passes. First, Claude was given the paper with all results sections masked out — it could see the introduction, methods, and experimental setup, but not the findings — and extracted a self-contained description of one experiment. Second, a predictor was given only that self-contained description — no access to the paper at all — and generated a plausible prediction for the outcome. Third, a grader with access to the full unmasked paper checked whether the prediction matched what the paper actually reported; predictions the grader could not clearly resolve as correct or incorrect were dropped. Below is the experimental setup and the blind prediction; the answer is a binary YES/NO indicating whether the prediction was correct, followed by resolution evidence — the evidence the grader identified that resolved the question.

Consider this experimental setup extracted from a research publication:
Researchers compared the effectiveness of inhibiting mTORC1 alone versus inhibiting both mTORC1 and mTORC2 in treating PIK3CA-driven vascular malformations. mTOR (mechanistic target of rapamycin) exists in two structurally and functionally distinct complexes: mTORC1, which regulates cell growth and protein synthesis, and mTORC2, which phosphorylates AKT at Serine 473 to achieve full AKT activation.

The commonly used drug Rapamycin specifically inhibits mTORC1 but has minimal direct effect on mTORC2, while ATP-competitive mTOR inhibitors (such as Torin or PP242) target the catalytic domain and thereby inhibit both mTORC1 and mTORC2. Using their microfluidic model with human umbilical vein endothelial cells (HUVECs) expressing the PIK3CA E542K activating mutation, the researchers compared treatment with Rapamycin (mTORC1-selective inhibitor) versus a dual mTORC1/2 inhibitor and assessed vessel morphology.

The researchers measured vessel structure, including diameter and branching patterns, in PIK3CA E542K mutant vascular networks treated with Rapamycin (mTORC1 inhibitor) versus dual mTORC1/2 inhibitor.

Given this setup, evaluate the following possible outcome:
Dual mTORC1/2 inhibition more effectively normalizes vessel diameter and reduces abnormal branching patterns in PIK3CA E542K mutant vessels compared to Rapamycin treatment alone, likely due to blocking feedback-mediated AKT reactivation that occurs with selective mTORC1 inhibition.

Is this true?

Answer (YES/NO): NO